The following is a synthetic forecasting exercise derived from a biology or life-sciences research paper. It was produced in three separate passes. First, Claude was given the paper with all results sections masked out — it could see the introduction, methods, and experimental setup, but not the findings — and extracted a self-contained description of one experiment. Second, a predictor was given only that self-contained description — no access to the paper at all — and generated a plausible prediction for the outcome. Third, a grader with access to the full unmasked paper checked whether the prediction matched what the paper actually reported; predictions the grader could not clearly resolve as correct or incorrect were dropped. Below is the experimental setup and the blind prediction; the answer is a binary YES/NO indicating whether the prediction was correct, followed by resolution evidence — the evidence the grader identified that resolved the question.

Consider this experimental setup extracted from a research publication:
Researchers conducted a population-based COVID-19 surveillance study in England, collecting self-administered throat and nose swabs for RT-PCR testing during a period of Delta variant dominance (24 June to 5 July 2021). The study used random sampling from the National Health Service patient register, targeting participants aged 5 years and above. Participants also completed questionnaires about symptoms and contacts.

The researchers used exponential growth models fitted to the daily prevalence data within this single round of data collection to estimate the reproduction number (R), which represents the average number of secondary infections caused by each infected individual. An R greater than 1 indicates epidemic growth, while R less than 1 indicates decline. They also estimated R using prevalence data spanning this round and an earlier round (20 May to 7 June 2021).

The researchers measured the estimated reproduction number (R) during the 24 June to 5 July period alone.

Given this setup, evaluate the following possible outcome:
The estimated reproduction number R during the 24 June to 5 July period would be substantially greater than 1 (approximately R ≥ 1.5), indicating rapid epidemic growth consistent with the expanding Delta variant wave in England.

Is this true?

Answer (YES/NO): YES